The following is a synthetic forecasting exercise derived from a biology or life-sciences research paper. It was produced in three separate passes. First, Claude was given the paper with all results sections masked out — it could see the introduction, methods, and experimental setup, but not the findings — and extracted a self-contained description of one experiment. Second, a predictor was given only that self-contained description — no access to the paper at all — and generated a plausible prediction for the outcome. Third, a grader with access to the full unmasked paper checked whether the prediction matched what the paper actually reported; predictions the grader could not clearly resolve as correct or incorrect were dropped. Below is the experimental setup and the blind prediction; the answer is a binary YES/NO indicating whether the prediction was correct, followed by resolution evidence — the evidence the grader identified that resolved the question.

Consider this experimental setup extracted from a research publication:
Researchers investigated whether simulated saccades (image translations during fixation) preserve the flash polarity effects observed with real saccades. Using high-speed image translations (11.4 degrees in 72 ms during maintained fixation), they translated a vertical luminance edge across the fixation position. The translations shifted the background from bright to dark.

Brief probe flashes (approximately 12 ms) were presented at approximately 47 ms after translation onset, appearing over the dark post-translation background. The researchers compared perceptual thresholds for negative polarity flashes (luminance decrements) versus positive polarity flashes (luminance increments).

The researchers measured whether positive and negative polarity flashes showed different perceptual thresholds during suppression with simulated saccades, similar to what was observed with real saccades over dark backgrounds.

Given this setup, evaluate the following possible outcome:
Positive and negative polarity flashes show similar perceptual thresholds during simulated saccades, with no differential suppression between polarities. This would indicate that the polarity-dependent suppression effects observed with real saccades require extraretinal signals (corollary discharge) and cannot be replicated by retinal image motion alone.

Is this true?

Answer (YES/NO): NO